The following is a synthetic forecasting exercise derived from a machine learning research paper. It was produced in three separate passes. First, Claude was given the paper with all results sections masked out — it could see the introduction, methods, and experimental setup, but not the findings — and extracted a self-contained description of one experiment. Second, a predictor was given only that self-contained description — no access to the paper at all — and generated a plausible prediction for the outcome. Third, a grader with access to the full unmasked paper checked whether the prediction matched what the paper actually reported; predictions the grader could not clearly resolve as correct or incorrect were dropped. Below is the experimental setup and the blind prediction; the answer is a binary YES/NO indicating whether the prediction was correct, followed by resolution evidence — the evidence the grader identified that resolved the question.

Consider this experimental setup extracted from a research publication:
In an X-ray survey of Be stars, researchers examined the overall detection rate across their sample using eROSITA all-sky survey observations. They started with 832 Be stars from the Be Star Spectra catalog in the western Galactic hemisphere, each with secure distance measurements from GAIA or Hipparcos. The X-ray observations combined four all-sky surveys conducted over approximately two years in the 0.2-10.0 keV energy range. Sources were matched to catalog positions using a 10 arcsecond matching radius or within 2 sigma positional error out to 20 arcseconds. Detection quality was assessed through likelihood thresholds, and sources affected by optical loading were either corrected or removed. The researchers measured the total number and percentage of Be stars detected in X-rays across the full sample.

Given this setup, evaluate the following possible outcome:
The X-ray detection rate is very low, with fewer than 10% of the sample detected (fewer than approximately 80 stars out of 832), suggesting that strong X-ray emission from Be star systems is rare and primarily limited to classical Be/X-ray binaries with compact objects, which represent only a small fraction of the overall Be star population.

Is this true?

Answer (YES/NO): NO